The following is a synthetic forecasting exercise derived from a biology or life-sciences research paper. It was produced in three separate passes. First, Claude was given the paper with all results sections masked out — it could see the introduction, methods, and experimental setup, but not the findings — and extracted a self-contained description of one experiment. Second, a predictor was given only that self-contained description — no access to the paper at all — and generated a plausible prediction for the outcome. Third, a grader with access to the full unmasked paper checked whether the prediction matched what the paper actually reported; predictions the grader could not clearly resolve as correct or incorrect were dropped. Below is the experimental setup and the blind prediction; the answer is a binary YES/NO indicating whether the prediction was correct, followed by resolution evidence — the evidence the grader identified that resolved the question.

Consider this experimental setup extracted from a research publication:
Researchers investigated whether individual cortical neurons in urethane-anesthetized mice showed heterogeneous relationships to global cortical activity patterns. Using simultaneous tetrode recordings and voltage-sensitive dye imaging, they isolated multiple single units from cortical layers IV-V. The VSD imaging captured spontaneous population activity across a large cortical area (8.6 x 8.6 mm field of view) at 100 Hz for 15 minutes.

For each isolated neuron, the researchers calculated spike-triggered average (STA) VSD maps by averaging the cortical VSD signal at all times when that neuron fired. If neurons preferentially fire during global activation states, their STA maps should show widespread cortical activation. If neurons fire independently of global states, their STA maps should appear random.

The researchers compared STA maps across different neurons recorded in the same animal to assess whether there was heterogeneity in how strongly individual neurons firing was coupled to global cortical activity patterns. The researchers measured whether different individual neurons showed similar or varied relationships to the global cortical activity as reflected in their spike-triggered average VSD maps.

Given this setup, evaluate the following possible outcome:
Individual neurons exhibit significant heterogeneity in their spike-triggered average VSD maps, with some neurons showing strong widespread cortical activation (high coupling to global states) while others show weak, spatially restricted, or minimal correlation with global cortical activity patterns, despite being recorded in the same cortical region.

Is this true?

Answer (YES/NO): NO